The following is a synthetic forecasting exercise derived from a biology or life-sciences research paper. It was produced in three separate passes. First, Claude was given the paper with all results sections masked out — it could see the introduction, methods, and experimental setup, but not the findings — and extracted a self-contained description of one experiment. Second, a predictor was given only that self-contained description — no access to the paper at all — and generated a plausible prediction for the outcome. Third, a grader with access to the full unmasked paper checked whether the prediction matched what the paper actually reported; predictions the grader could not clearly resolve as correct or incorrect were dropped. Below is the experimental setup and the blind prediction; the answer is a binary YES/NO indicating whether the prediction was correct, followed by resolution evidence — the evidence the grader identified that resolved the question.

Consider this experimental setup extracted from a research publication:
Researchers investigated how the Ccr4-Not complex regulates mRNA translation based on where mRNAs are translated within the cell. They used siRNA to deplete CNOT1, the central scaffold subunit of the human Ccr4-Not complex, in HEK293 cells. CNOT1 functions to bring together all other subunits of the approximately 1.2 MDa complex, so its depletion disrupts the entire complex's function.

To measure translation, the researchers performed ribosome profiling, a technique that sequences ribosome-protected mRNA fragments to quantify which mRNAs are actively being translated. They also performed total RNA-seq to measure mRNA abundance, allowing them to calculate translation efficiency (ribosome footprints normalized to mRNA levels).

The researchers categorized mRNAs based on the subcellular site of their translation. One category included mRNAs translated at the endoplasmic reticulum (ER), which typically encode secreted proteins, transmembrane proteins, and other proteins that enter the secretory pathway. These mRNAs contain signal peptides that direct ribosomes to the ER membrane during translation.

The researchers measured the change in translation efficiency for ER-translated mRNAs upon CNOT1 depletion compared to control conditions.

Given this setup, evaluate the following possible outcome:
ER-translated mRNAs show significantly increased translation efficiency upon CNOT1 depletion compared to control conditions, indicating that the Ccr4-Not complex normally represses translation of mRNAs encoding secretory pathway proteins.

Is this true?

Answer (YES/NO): NO